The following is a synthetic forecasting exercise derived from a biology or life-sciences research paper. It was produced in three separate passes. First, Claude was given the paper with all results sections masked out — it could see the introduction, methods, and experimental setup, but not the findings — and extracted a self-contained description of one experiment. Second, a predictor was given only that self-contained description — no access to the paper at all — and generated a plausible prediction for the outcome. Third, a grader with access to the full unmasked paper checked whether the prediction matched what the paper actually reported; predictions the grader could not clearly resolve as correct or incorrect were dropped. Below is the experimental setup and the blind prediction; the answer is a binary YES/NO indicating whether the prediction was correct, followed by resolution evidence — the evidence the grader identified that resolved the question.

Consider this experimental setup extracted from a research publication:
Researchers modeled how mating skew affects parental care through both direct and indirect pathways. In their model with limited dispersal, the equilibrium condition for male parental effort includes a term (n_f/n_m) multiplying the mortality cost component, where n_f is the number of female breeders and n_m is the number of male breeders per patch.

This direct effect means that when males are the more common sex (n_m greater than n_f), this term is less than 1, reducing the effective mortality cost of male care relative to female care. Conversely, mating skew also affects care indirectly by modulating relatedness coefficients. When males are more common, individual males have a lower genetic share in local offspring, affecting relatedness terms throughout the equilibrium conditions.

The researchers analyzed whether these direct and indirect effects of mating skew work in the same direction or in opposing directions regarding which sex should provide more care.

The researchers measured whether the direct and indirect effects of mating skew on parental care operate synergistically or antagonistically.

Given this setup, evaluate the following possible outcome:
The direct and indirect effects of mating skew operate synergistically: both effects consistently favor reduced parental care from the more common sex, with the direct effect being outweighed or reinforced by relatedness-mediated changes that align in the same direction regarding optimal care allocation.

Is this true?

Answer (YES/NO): NO